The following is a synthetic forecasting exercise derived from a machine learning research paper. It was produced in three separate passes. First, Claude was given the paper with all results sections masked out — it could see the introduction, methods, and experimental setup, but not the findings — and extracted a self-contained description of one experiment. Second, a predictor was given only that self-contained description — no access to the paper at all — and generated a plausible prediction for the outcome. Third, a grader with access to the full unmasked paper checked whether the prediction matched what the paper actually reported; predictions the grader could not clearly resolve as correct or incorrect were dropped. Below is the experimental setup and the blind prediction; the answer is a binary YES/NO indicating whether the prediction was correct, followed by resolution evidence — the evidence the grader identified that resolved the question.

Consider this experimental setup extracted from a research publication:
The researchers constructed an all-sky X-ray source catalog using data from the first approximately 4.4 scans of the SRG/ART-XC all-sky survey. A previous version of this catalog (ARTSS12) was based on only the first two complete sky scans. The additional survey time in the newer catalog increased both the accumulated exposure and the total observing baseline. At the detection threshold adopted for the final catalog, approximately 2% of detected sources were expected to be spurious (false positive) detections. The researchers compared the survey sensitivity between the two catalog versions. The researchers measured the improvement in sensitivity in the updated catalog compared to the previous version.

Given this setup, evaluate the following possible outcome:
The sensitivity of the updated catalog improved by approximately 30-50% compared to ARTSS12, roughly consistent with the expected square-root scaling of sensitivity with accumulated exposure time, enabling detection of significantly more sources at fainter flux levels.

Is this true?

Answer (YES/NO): YES